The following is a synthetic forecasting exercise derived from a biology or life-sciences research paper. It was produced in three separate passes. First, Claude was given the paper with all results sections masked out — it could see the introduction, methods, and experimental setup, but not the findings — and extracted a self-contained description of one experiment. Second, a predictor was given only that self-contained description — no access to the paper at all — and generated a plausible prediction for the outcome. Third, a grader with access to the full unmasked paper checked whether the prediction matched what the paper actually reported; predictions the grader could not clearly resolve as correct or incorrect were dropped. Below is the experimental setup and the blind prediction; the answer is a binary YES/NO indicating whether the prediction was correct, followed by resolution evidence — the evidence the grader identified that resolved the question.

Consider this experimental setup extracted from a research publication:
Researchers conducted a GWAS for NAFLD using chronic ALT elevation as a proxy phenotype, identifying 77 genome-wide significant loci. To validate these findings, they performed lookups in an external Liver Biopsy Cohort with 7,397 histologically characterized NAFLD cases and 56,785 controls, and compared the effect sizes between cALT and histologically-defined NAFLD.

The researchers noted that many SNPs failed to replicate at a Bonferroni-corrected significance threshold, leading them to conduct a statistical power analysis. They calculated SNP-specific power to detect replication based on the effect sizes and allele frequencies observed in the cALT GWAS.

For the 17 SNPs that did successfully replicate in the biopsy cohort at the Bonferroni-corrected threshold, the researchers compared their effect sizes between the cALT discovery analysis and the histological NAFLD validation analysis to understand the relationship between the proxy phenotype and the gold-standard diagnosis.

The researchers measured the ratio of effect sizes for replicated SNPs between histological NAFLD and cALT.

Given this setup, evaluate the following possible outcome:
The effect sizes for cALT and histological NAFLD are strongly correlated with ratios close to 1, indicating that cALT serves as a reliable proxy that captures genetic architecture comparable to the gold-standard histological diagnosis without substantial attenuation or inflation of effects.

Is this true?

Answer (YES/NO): NO